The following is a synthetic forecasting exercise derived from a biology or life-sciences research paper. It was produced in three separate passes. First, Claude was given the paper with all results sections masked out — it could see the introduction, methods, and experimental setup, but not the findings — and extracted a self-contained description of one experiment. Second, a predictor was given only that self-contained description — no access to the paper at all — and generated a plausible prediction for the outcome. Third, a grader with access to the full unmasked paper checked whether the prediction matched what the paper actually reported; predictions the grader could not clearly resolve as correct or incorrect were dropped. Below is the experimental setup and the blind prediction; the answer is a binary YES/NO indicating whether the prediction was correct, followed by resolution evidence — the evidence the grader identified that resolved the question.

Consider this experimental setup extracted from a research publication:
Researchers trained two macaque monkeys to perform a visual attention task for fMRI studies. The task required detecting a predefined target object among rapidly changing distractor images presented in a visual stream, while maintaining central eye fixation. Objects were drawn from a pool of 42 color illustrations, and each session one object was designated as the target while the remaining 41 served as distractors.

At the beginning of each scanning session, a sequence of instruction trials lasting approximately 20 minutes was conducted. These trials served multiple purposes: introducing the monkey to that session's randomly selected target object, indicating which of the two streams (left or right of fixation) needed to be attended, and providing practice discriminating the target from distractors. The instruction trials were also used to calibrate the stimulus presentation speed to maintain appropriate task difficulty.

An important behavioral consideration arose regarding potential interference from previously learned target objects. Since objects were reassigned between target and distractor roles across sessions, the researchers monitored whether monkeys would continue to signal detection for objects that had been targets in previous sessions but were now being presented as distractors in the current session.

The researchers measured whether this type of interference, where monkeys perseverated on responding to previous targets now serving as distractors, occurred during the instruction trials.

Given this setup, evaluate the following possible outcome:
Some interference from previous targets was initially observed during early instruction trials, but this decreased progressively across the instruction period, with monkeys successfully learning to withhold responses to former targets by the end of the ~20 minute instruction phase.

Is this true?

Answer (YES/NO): NO